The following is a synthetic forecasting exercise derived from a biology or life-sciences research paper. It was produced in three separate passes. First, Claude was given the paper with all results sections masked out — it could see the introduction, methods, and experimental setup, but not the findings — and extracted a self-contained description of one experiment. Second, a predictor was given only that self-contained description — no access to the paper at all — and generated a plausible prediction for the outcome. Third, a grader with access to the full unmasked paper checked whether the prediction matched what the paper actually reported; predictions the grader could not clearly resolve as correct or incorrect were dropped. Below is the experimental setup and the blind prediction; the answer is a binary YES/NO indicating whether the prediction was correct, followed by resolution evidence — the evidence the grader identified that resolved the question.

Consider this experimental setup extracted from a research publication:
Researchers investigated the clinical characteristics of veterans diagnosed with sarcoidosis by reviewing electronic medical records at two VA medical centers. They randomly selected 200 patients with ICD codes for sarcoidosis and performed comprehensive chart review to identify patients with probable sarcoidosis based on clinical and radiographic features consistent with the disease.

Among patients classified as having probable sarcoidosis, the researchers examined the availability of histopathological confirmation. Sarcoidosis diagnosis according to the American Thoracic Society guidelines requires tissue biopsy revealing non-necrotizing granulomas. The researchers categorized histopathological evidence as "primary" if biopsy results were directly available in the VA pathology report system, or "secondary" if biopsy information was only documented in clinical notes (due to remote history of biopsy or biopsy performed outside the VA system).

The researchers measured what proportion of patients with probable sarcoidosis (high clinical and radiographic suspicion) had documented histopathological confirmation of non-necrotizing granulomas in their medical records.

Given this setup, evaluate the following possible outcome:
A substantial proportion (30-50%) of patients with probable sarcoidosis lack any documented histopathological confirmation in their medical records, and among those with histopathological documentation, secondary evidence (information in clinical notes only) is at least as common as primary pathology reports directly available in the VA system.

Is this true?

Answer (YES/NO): NO